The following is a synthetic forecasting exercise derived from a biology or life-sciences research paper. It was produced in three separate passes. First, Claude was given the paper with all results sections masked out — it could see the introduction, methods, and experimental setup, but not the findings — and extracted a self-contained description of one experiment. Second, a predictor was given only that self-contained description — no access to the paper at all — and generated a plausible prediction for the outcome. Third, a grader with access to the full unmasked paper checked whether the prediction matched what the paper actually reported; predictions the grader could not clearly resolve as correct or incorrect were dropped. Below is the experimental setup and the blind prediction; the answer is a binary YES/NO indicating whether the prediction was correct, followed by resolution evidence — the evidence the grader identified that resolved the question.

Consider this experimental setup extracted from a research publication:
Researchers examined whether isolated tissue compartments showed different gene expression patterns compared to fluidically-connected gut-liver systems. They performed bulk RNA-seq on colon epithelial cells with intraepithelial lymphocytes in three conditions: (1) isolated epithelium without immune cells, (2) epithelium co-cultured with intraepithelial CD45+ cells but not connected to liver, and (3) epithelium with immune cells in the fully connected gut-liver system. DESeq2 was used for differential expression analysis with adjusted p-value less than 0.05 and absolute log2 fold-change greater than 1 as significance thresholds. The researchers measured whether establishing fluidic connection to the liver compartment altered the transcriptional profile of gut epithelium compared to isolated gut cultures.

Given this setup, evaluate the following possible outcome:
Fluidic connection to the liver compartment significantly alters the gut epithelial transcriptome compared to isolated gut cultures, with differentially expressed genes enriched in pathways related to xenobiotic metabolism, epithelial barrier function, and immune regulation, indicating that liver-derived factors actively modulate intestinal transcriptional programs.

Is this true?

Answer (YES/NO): NO